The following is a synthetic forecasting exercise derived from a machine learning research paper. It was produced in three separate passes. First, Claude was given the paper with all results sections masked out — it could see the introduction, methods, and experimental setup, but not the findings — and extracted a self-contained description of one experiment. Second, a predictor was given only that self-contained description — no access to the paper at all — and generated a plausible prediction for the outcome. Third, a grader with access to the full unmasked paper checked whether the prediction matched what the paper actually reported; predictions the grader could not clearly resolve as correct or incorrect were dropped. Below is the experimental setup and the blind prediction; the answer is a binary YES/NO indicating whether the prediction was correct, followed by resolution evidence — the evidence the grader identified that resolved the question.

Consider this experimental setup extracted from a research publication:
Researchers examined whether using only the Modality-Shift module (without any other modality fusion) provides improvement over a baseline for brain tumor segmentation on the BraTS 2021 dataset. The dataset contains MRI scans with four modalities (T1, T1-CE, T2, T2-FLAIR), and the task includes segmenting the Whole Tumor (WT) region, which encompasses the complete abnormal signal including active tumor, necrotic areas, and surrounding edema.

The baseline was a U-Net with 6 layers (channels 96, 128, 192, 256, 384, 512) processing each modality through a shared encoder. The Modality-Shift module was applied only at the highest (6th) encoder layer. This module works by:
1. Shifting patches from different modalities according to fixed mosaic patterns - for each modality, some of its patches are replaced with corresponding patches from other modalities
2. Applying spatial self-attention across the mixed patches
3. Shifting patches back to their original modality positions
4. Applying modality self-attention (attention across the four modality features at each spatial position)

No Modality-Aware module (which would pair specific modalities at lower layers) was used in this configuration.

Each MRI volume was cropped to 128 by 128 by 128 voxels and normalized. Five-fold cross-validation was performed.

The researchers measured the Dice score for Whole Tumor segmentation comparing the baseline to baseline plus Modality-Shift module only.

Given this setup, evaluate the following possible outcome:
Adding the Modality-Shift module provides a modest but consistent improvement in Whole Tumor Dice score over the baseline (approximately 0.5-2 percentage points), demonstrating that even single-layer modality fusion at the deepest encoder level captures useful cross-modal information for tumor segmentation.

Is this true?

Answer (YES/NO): YES